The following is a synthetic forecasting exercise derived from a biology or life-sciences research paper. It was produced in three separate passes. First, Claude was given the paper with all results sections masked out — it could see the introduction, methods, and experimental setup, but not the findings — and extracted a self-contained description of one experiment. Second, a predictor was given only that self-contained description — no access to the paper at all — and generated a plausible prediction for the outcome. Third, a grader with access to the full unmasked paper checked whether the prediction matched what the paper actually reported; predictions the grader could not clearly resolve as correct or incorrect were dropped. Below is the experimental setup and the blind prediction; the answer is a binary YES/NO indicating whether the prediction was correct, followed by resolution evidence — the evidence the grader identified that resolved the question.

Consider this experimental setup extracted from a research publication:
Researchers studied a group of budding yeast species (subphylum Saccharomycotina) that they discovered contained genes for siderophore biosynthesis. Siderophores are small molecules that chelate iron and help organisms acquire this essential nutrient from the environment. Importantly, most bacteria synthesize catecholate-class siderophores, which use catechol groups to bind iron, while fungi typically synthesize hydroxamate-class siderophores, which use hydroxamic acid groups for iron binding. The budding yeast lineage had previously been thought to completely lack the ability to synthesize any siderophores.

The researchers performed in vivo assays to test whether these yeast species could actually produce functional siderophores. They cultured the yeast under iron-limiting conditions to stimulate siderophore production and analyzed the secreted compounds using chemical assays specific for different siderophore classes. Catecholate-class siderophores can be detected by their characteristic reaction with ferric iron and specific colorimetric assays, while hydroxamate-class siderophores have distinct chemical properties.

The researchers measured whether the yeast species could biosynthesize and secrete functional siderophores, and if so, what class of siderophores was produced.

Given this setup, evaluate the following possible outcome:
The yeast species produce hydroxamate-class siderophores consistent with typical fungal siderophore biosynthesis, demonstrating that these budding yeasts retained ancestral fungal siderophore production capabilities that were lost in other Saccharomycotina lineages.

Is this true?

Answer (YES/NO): NO